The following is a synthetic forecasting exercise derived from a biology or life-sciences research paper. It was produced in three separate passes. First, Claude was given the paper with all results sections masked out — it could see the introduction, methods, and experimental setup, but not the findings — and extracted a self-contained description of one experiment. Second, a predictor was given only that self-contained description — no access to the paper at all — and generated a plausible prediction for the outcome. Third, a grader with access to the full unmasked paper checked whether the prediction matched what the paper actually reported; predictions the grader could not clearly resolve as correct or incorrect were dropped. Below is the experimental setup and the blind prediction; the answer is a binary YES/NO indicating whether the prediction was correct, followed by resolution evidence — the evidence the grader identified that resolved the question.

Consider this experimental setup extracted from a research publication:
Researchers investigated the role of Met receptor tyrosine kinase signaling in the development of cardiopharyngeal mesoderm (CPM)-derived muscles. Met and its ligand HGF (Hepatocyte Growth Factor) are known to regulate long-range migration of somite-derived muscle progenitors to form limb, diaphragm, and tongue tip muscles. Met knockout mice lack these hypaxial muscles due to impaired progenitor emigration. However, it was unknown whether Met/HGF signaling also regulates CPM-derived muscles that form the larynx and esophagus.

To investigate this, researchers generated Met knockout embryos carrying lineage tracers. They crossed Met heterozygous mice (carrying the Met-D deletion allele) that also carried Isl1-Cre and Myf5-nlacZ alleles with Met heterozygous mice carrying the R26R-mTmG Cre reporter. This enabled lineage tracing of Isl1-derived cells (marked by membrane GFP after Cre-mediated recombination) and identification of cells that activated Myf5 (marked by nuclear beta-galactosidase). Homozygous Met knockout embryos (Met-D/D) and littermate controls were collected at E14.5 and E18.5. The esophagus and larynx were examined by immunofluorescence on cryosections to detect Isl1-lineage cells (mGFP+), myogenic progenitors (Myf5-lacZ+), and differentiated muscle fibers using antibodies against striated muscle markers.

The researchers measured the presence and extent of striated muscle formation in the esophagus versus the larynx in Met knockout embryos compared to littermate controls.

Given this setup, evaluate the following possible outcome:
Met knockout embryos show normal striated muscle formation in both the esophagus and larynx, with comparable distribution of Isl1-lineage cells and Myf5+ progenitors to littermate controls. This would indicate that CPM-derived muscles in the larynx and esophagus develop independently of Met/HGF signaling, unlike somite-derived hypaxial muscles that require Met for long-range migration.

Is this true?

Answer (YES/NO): NO